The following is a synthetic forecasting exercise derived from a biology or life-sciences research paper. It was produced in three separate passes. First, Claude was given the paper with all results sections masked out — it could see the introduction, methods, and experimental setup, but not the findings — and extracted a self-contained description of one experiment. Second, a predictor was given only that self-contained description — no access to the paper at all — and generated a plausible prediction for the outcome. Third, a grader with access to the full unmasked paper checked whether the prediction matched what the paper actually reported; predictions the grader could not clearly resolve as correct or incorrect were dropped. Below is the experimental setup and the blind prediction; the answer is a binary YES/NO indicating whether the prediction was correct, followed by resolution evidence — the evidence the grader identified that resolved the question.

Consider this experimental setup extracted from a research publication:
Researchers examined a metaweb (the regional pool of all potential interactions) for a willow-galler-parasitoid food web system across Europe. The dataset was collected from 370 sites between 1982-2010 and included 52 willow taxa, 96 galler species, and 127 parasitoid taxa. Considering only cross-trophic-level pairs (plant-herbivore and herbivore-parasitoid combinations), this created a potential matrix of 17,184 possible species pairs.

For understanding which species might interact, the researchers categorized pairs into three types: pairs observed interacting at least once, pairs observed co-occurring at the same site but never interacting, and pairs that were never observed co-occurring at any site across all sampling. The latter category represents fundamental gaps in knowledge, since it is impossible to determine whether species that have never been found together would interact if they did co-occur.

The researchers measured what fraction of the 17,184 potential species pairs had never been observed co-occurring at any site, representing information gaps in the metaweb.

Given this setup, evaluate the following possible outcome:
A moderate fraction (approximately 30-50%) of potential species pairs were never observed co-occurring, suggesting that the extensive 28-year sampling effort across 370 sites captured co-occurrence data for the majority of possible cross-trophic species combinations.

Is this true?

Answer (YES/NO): NO